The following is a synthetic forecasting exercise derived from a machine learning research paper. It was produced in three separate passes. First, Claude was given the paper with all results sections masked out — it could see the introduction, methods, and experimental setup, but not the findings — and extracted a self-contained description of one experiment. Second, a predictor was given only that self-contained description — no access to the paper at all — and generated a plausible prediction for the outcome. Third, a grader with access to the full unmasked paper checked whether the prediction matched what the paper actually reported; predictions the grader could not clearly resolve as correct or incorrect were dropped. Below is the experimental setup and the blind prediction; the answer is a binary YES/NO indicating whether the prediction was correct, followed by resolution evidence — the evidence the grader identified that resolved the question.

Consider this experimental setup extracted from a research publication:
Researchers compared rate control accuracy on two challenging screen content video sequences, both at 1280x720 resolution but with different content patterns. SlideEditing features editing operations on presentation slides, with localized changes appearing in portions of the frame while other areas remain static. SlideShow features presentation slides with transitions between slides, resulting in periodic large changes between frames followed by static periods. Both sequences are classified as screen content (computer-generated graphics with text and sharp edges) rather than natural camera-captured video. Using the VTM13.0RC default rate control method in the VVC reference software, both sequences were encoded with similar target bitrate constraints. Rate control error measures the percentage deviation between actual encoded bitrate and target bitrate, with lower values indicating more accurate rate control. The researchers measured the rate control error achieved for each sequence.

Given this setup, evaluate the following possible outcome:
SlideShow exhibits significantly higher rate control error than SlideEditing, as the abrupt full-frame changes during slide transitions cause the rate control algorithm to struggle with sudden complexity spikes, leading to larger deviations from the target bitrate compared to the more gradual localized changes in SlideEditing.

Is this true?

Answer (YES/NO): YES